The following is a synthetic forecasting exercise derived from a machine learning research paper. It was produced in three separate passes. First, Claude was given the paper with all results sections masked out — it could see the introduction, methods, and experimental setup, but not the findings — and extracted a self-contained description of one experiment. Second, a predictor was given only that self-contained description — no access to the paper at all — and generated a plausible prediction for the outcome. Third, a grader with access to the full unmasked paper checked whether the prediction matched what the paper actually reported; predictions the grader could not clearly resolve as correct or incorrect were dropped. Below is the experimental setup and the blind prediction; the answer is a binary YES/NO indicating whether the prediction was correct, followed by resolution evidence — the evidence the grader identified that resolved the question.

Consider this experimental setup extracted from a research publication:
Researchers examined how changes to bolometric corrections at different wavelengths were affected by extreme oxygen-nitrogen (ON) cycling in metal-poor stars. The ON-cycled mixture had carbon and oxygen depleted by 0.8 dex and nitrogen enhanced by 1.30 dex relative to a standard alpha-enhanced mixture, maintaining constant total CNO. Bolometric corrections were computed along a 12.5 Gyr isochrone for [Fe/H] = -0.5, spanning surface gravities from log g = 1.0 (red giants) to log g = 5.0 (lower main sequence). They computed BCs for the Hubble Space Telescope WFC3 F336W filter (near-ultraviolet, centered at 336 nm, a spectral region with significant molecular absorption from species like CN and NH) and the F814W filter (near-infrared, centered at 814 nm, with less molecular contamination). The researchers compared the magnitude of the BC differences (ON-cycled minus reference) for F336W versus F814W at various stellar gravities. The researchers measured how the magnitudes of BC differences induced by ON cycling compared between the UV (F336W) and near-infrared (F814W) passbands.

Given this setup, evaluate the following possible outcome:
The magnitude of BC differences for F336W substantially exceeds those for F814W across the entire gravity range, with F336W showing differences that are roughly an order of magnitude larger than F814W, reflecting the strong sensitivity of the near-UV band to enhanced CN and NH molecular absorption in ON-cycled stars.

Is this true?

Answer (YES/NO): NO